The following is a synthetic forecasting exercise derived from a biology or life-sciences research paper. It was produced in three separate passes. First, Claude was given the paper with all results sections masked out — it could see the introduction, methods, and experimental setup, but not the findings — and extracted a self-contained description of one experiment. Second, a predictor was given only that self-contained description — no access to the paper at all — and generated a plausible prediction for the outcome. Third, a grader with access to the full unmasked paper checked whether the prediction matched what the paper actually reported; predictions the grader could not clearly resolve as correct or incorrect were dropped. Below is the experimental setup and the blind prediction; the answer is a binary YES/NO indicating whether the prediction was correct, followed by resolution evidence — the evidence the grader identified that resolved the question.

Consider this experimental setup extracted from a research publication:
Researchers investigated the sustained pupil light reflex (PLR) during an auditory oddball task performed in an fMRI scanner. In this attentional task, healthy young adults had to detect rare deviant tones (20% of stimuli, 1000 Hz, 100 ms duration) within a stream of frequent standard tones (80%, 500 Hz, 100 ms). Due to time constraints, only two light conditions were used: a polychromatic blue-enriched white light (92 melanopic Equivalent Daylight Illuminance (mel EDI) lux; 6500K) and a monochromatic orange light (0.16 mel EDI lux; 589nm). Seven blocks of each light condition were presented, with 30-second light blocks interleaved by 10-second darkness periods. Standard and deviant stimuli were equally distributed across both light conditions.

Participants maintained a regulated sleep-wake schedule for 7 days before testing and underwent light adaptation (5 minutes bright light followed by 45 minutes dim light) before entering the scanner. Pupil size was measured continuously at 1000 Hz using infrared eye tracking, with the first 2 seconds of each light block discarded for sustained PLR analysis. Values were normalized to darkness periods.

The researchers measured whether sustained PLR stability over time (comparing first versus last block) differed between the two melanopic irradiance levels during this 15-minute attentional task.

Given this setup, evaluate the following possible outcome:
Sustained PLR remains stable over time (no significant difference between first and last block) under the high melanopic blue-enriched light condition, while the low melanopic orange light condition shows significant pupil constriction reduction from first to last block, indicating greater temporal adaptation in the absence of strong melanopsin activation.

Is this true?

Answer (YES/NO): YES